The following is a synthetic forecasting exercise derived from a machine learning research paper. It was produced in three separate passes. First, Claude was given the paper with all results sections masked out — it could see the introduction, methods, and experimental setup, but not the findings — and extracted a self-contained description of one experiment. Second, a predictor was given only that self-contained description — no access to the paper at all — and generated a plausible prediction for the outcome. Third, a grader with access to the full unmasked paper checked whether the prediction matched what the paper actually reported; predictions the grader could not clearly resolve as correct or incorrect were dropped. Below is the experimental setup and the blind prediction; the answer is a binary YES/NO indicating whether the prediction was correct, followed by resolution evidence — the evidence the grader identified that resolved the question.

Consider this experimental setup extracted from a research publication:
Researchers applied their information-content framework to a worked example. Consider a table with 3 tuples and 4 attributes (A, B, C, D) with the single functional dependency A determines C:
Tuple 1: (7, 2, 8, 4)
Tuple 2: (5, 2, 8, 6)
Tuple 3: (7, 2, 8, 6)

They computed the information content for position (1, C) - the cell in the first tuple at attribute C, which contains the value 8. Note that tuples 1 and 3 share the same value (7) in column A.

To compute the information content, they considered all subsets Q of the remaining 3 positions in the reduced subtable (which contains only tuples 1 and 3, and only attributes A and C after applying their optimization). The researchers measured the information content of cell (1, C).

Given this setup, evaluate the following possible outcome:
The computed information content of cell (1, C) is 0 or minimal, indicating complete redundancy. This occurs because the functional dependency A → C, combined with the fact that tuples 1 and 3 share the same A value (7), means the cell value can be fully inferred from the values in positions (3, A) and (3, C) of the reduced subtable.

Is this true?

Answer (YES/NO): NO